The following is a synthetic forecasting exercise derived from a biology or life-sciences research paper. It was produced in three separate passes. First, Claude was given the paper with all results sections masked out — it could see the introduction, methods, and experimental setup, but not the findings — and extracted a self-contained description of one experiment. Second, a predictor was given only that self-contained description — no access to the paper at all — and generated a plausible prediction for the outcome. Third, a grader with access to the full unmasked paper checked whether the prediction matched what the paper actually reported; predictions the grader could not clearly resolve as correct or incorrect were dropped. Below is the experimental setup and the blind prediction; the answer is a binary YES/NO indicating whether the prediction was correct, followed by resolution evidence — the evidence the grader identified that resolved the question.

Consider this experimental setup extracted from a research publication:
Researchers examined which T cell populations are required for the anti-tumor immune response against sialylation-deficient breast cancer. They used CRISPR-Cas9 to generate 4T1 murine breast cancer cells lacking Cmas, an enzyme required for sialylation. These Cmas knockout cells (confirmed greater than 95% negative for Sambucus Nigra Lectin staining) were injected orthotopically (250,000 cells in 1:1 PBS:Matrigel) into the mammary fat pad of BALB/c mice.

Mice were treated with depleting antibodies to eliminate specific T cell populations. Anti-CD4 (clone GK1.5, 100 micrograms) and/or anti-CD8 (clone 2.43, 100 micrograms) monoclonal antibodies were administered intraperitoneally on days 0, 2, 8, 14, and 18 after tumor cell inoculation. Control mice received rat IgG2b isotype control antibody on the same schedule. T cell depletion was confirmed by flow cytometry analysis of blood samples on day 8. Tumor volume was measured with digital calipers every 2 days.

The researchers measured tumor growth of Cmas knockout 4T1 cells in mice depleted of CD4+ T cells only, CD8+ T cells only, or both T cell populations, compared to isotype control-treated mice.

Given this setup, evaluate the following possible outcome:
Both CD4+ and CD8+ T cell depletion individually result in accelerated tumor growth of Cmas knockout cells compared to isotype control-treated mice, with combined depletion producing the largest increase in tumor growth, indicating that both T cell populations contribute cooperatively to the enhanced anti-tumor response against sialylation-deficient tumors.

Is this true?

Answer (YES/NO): NO